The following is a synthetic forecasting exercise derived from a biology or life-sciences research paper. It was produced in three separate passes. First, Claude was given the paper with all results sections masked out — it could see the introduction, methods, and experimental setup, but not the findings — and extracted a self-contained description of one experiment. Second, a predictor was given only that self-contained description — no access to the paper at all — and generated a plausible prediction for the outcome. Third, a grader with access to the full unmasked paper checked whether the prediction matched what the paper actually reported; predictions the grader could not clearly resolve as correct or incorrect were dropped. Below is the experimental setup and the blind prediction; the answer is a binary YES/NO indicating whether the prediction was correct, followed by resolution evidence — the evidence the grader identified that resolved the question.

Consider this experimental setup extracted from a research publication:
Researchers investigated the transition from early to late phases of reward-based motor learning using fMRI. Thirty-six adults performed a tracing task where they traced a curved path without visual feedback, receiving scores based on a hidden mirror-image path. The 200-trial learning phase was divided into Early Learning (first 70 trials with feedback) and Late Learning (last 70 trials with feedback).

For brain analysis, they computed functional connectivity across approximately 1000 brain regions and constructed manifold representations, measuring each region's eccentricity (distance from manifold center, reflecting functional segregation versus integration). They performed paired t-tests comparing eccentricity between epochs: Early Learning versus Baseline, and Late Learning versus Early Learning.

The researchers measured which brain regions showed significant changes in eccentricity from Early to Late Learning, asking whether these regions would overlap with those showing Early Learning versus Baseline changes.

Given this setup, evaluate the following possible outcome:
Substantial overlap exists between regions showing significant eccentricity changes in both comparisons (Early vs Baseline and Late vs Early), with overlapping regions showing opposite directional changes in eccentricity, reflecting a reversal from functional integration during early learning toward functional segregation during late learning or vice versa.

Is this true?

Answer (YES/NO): YES